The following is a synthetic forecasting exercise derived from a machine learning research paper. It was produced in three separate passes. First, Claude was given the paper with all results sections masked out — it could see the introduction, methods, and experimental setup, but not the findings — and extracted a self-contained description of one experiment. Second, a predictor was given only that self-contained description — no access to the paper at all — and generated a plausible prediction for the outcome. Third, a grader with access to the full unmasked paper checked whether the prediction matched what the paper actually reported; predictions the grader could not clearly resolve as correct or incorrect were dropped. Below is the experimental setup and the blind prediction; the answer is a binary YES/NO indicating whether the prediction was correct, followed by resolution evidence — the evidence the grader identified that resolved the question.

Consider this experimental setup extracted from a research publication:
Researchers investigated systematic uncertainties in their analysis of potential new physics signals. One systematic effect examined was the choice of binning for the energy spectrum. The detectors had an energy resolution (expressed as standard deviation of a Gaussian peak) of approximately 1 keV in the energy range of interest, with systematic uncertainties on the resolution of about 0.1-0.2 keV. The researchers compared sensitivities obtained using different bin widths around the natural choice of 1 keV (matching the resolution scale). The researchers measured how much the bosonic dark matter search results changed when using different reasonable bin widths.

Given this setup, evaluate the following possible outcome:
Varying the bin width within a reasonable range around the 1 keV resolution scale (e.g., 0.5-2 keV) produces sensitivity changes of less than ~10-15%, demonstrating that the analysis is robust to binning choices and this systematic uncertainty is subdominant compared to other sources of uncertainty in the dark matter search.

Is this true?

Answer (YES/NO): NO